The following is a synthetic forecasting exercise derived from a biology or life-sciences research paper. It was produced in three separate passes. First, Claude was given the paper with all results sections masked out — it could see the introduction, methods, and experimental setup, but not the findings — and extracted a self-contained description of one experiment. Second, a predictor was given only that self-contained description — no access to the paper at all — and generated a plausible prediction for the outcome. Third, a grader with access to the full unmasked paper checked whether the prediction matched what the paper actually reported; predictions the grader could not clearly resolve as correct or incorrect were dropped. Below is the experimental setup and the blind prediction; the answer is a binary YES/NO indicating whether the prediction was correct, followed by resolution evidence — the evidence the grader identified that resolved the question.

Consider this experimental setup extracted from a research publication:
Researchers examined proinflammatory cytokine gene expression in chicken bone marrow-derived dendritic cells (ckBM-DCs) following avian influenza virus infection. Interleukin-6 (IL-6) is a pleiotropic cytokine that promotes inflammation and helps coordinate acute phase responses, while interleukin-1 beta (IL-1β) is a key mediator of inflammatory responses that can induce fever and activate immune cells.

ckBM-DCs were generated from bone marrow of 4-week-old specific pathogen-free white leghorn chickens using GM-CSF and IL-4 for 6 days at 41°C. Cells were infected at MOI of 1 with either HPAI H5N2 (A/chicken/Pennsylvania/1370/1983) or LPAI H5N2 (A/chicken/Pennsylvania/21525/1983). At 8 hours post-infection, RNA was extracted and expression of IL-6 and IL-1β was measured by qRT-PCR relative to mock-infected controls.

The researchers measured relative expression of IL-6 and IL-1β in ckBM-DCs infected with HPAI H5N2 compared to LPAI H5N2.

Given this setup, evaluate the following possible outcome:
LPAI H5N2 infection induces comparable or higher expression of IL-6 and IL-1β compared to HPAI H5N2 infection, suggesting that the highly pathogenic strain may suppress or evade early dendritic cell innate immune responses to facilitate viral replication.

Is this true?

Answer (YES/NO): NO